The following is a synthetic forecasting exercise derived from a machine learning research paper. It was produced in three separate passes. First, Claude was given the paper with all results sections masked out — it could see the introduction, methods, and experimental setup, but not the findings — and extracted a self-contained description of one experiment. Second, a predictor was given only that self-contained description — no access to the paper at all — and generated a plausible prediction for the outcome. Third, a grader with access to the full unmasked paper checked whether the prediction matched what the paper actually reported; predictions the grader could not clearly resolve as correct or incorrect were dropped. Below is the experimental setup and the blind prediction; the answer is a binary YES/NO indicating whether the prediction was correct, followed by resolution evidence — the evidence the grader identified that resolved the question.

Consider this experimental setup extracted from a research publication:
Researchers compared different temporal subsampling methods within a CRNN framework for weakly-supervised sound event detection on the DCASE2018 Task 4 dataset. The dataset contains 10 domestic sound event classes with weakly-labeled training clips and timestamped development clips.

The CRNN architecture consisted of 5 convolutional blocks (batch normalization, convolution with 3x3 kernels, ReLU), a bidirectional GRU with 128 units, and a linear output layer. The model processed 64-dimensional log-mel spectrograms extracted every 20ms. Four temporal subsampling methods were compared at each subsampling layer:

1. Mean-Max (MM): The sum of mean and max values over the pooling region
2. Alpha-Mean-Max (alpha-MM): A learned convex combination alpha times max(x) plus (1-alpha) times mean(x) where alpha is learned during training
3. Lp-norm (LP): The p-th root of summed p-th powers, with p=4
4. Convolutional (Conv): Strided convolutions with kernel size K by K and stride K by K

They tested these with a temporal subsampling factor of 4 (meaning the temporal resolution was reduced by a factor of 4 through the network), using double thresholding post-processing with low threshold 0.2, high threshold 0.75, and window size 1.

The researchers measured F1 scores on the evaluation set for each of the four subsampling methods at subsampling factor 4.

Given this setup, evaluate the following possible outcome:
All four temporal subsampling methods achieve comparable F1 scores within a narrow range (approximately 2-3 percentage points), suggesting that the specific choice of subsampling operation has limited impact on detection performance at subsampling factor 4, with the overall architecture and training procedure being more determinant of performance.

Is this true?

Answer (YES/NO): NO